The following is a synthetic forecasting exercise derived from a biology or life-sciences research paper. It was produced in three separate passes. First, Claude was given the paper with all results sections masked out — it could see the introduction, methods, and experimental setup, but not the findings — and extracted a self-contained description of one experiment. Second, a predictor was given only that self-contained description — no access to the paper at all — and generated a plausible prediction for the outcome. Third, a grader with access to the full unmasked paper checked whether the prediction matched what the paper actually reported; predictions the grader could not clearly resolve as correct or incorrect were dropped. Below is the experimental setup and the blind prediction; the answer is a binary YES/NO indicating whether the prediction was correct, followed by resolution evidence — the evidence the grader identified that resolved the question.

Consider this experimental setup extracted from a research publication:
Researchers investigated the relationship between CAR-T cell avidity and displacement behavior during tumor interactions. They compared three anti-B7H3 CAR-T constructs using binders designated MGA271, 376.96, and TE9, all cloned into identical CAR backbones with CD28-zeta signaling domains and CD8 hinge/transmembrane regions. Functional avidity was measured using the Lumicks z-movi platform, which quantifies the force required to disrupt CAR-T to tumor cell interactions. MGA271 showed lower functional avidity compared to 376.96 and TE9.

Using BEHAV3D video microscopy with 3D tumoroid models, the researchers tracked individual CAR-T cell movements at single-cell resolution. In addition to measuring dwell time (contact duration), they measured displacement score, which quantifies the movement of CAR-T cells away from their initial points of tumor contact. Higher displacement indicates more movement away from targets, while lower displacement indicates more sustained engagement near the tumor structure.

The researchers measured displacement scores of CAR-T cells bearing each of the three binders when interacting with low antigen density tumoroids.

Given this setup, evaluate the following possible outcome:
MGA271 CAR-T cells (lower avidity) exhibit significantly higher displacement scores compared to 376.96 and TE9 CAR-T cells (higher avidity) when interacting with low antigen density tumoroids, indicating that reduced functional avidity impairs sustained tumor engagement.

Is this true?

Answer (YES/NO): YES